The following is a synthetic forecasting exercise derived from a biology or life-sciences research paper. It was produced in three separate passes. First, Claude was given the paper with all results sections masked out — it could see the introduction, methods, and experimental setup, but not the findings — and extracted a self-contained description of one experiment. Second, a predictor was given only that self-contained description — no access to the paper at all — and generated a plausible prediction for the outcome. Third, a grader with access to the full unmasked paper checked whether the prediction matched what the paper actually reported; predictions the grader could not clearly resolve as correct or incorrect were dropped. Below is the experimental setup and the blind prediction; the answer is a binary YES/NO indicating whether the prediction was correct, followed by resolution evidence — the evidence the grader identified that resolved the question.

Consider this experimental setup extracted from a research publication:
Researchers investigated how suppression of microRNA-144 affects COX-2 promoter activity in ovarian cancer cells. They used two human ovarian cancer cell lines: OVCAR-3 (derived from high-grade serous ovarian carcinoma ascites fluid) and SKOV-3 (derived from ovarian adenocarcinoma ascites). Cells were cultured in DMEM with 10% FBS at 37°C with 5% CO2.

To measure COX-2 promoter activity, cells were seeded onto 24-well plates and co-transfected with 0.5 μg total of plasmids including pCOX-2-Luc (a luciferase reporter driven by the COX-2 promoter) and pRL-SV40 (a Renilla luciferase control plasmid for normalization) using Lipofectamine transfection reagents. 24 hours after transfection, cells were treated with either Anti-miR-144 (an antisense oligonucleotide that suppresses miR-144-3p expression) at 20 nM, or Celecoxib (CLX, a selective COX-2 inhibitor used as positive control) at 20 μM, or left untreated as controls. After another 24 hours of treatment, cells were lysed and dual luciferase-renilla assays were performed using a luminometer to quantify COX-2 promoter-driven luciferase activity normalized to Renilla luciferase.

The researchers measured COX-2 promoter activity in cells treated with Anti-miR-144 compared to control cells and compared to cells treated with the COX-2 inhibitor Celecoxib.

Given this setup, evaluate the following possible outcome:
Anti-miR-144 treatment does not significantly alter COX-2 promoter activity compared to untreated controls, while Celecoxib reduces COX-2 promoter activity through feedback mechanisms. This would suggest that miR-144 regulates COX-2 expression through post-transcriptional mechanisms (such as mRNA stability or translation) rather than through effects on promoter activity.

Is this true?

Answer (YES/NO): NO